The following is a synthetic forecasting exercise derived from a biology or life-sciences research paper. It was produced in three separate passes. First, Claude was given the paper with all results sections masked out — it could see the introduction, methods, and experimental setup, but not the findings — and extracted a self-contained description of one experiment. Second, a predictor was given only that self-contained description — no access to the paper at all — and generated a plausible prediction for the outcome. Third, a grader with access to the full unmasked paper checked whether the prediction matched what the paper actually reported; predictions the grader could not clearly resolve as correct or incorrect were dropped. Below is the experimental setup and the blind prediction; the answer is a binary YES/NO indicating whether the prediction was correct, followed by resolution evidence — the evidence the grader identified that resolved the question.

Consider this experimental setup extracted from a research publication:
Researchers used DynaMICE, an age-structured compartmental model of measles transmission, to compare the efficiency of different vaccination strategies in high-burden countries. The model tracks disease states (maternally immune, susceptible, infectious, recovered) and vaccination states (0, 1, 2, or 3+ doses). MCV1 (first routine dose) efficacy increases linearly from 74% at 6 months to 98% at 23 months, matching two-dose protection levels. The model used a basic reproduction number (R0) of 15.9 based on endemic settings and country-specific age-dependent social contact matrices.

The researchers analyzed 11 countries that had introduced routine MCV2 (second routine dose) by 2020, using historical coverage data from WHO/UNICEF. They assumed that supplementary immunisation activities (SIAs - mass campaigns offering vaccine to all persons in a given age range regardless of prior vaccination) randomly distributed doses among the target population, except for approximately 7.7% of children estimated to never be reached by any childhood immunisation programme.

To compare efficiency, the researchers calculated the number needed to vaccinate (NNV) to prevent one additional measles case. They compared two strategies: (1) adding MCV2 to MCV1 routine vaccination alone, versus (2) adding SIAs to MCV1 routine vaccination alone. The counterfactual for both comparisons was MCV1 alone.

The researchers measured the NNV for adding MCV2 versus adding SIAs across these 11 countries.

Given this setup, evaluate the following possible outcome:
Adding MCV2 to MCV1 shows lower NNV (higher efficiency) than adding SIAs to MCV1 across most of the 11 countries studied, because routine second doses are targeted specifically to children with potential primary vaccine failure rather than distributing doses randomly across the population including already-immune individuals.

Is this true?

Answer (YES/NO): YES